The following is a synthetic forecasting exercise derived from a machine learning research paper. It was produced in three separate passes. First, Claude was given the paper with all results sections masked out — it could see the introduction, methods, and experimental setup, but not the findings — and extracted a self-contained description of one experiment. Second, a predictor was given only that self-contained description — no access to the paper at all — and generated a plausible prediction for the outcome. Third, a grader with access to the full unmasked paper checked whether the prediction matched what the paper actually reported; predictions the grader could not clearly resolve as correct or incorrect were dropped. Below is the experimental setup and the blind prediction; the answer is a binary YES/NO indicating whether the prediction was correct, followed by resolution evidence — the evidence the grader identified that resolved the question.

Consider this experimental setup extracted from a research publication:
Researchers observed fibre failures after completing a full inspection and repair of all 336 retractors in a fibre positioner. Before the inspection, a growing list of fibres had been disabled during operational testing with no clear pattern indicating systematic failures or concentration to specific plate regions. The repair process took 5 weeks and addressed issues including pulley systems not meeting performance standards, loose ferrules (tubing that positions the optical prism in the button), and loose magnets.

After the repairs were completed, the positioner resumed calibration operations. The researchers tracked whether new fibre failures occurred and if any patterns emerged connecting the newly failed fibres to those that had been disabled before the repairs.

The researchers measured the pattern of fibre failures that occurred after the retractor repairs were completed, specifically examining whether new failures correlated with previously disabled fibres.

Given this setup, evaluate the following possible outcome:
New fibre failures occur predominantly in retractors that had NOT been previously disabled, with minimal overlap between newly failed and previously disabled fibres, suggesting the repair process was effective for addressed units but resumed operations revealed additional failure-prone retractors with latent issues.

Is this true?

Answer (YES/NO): YES